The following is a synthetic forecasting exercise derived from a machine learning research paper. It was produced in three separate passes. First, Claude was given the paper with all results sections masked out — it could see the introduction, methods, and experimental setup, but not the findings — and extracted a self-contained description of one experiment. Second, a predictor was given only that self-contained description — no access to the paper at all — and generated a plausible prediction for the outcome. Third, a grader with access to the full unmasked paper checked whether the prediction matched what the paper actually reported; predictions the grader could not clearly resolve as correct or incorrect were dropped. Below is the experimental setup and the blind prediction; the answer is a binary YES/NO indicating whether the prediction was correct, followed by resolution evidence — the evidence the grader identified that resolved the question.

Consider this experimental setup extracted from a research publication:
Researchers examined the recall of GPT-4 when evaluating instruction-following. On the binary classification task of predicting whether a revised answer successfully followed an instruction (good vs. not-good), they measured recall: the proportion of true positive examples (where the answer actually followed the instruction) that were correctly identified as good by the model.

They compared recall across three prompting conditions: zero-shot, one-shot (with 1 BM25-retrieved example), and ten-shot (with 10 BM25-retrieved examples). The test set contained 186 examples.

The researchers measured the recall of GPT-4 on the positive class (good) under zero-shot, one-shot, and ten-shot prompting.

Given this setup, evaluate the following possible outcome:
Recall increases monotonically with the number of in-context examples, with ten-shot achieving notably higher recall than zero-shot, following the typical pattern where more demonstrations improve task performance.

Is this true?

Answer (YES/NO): NO